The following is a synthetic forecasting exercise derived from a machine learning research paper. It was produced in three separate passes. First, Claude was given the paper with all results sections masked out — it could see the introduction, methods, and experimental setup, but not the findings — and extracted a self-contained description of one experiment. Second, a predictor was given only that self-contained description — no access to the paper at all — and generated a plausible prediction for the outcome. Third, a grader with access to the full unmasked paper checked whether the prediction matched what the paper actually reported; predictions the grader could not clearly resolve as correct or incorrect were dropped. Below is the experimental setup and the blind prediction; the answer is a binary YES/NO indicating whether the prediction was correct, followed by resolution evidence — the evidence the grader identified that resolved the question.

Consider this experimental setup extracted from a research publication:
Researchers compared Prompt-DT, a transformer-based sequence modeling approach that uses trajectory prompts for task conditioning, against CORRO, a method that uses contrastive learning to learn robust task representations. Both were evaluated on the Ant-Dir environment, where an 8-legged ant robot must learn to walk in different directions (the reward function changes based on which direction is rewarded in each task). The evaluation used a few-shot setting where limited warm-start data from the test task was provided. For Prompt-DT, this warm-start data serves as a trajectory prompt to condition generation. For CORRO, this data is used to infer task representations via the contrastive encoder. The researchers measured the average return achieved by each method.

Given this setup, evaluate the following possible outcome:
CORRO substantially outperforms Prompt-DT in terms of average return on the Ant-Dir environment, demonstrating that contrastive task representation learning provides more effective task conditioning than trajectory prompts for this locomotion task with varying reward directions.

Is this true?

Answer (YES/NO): NO